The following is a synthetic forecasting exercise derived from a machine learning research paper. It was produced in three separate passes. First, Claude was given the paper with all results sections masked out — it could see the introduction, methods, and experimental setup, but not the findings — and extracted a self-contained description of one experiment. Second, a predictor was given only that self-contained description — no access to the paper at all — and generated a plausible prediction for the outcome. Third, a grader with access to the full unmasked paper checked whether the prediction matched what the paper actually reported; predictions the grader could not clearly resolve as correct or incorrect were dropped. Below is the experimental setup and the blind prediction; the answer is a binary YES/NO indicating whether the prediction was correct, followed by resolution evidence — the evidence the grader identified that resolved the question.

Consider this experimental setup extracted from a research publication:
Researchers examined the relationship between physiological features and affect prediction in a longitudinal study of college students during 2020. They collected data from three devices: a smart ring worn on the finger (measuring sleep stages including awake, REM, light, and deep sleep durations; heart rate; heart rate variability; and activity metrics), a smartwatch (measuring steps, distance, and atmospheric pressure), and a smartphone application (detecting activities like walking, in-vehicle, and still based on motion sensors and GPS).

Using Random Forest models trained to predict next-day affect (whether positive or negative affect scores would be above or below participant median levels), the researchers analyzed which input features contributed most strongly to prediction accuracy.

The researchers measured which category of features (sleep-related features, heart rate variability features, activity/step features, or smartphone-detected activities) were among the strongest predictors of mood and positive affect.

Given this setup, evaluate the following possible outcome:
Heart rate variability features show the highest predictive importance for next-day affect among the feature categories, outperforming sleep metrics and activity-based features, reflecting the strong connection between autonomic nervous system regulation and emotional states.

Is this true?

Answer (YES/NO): NO